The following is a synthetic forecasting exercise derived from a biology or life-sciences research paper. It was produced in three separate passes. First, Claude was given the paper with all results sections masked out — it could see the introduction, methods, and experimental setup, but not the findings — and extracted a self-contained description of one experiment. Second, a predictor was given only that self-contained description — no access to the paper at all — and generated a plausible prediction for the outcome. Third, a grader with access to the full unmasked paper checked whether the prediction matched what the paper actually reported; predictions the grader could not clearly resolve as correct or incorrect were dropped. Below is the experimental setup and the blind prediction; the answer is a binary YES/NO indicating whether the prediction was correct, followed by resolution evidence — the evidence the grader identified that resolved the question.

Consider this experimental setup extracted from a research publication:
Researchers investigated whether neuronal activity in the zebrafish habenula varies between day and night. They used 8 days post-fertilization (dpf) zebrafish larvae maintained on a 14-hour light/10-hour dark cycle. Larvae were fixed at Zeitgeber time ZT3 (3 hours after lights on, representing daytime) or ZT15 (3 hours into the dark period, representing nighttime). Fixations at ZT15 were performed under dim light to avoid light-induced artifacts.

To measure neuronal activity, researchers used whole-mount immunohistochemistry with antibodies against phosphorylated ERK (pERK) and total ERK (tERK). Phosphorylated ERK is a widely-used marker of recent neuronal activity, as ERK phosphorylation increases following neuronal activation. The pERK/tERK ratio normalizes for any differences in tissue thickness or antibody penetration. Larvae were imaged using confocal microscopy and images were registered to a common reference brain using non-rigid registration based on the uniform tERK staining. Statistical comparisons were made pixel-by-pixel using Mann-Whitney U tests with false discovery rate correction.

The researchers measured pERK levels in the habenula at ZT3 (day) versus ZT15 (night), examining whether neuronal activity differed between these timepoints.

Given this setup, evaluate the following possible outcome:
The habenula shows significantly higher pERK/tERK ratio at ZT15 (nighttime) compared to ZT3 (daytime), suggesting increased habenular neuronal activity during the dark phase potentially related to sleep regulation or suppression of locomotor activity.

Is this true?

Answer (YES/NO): YES